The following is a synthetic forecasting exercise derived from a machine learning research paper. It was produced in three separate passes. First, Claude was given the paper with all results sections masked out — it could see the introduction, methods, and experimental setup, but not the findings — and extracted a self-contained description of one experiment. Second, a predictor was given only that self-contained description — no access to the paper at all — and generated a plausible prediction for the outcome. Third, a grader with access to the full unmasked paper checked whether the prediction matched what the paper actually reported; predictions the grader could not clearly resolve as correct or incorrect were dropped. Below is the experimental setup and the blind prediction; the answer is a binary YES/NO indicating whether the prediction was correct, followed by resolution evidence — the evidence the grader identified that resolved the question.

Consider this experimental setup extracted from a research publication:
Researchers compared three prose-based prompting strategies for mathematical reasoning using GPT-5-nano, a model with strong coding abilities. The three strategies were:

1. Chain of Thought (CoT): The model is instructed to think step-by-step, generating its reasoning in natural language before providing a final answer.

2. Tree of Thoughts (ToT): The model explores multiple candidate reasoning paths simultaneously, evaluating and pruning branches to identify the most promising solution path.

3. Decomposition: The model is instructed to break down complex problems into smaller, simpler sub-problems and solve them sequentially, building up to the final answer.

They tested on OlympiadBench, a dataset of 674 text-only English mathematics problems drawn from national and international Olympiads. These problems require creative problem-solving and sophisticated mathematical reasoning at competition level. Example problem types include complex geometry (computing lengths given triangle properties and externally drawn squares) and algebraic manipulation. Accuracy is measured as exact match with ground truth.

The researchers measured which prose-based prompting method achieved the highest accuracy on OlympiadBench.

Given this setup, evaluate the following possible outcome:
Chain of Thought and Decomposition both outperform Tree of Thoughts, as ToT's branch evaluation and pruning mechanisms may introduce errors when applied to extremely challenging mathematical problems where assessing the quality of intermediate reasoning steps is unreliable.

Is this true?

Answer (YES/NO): NO